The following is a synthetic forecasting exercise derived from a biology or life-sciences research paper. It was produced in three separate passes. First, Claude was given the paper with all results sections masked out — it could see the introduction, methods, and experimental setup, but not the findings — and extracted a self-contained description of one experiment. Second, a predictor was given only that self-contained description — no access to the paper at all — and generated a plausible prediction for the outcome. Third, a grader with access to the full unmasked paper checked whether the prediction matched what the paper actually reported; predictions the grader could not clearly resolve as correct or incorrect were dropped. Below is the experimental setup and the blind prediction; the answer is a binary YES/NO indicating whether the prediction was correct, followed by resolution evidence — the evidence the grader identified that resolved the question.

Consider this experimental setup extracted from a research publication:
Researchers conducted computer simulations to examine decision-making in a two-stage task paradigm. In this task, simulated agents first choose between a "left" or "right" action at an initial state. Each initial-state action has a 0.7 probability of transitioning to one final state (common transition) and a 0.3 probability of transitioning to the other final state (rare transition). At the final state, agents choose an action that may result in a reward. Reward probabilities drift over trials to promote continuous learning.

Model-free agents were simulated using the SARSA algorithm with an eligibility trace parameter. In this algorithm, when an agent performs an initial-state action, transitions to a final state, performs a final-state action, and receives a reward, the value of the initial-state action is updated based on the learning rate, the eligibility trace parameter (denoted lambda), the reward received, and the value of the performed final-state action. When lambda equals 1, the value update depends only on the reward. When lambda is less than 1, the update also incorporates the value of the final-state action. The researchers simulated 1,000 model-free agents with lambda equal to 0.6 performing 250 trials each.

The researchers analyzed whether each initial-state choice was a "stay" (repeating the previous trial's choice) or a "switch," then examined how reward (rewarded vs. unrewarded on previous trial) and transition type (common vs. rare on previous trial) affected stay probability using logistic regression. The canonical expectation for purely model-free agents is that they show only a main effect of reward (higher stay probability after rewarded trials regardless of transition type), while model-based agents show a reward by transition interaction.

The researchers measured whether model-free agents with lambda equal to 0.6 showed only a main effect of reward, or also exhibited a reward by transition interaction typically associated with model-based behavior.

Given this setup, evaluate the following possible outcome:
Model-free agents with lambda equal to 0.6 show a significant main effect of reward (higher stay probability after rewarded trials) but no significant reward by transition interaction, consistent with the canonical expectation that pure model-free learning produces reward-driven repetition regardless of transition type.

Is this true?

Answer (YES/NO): YES